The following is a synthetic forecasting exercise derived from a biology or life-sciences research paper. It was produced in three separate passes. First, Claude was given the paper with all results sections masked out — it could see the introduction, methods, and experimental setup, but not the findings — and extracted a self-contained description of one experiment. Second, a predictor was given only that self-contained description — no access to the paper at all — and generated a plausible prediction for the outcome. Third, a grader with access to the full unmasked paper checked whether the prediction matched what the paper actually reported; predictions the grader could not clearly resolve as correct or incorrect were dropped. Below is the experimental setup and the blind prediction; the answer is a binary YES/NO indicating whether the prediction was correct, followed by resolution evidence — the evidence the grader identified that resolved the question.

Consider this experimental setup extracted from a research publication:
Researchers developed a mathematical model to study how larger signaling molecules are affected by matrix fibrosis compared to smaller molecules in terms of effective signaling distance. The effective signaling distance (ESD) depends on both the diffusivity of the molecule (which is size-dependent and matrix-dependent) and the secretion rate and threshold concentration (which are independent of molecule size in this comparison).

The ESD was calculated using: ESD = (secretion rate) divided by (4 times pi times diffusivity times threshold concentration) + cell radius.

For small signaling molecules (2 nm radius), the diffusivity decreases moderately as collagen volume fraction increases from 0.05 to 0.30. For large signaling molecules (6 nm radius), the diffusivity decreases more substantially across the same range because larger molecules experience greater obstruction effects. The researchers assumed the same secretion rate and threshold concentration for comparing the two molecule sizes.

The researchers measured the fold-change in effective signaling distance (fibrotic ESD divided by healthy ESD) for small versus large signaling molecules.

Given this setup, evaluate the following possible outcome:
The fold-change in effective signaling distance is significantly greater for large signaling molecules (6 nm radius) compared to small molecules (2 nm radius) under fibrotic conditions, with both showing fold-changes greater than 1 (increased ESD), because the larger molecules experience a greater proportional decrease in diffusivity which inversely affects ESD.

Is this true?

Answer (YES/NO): YES